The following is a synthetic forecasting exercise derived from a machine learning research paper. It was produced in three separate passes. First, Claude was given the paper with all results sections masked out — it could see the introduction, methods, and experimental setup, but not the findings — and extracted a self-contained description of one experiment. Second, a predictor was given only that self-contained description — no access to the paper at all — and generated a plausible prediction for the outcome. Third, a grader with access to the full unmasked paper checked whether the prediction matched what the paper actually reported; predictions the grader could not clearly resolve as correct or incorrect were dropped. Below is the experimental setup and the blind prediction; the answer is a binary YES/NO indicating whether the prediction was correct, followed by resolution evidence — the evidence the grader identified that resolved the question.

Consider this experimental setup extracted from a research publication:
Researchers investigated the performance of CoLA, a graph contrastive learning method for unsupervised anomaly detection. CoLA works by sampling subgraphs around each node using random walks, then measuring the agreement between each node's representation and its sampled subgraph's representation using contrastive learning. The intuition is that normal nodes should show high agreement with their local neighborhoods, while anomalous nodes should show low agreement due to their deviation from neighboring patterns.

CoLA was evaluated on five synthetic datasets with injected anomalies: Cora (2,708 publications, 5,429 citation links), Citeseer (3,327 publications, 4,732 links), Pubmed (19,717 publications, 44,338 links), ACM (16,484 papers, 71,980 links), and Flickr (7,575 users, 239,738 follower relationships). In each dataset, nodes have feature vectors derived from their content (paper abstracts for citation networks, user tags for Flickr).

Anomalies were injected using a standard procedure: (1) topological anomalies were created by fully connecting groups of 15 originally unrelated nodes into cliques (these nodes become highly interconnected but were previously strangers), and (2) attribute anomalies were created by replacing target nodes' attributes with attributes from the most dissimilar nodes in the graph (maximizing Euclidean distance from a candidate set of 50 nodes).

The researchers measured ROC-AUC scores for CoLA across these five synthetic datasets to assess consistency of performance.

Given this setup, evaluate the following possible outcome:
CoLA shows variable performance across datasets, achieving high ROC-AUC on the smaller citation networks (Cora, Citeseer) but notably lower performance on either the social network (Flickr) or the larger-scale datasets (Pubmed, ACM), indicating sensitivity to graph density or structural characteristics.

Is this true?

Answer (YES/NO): NO